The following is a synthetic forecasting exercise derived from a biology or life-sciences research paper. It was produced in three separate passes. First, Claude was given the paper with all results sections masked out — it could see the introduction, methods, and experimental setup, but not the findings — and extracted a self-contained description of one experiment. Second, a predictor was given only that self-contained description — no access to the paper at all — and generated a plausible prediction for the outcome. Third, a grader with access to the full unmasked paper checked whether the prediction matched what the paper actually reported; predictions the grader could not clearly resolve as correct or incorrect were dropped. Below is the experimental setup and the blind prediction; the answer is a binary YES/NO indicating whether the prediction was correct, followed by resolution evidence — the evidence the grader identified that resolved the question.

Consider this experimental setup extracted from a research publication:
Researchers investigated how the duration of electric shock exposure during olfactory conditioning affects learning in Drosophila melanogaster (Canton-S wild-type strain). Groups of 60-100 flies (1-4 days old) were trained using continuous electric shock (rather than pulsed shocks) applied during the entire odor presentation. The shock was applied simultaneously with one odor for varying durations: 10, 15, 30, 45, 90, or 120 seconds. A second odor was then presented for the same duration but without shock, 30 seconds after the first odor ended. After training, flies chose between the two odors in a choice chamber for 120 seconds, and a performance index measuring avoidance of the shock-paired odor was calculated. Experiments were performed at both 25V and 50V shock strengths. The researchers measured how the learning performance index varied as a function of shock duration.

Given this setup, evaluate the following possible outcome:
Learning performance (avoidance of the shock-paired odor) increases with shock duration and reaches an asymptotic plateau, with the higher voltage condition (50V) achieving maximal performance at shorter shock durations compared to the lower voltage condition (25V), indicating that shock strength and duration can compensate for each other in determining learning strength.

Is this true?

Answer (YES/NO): YES